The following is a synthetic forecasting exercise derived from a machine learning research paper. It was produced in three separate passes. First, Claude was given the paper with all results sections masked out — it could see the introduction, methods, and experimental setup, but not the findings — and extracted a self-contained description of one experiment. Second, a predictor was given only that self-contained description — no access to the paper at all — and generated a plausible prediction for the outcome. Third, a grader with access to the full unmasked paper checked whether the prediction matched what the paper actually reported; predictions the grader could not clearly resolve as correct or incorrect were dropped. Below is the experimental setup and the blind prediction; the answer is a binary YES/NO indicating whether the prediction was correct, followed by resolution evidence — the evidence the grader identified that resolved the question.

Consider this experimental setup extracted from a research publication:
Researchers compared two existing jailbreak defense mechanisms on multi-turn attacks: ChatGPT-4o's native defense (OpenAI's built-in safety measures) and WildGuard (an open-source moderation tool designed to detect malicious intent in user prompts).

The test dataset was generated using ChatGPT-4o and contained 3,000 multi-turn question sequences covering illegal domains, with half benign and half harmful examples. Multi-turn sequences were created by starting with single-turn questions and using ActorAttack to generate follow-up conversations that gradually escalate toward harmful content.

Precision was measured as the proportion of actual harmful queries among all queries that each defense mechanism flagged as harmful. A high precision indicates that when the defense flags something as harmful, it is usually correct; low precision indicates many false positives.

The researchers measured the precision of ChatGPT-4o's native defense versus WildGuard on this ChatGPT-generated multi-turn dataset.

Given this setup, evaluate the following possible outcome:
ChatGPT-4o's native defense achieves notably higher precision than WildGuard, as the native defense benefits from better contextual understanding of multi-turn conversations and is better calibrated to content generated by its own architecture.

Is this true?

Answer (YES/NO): NO